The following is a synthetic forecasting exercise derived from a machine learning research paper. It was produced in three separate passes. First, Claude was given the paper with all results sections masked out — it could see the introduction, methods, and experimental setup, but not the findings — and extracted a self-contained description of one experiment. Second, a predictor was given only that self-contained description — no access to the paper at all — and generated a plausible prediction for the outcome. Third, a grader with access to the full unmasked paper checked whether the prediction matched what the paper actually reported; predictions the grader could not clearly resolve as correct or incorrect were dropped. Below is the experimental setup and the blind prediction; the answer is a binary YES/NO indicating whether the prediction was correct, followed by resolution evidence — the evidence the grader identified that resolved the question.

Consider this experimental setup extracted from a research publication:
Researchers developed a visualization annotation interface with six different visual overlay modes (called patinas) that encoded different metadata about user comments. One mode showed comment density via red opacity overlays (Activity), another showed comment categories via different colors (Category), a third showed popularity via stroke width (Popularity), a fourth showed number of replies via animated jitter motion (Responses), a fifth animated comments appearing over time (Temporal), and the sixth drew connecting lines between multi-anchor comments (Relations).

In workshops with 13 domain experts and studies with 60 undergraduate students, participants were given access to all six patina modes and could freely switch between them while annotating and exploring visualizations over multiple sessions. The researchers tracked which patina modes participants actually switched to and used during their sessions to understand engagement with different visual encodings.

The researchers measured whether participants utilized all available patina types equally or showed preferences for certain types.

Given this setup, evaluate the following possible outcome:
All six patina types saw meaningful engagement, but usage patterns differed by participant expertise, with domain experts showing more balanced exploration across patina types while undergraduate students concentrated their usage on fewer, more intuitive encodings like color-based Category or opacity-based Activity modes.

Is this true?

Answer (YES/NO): NO